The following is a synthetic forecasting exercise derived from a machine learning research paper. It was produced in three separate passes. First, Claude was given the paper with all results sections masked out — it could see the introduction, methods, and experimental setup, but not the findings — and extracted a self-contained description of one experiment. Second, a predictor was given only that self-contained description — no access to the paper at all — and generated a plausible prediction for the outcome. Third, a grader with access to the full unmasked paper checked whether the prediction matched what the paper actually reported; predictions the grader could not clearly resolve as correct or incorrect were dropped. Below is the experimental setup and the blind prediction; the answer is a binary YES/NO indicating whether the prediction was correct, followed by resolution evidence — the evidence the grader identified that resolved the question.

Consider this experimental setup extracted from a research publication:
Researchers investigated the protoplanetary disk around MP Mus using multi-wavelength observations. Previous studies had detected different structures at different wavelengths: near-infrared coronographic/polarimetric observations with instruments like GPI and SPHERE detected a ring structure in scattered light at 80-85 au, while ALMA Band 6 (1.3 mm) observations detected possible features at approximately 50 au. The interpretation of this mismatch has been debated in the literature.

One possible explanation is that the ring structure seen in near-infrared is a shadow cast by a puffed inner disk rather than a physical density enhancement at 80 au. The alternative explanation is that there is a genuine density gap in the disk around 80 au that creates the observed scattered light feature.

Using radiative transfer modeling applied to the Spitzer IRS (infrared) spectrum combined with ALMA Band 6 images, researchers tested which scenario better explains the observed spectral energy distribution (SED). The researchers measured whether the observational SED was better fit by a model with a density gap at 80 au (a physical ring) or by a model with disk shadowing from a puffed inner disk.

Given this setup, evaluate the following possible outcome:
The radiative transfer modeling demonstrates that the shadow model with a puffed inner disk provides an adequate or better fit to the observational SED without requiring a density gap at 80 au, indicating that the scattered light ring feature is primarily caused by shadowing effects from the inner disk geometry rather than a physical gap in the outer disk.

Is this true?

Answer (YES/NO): NO